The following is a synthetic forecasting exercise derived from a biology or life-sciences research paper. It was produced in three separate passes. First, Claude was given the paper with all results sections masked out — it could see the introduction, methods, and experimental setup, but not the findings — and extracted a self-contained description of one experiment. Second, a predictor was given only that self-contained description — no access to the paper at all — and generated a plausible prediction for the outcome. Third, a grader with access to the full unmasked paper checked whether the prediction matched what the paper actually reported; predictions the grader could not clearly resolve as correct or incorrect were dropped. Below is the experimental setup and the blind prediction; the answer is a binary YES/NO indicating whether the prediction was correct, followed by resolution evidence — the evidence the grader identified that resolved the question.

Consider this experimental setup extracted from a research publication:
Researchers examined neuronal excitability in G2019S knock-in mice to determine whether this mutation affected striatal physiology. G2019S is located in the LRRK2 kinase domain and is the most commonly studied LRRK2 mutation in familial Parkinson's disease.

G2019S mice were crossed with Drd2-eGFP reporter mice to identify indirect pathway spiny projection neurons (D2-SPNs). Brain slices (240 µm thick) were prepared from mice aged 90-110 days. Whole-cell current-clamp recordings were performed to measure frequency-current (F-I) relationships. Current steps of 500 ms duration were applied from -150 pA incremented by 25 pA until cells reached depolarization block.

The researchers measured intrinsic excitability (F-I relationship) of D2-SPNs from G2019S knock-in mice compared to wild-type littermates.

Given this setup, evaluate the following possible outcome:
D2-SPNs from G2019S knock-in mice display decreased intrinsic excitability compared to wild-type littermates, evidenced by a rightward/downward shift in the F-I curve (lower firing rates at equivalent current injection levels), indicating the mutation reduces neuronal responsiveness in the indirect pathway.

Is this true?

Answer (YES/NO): NO